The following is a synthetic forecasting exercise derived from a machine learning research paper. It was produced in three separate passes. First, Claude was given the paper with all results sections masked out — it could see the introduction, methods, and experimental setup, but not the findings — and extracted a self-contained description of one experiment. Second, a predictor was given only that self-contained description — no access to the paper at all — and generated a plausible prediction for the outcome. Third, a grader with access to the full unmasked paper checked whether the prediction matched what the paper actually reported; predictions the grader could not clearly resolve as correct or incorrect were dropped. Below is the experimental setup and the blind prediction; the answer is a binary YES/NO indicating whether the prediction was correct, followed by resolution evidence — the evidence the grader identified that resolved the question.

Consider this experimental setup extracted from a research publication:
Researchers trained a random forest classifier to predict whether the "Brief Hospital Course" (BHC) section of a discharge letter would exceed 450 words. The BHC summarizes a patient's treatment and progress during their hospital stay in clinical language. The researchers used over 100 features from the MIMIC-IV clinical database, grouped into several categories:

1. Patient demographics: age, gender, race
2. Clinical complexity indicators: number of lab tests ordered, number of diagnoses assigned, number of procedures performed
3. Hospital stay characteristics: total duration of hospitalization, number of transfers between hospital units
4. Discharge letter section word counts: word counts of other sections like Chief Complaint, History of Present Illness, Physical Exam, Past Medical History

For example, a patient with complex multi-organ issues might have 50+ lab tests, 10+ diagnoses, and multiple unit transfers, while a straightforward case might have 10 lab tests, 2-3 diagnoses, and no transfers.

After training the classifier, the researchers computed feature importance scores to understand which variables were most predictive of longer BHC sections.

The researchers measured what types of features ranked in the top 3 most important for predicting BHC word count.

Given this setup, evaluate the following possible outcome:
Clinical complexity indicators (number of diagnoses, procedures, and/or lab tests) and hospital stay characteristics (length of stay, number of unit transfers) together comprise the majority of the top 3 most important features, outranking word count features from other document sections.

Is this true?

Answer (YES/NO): YES